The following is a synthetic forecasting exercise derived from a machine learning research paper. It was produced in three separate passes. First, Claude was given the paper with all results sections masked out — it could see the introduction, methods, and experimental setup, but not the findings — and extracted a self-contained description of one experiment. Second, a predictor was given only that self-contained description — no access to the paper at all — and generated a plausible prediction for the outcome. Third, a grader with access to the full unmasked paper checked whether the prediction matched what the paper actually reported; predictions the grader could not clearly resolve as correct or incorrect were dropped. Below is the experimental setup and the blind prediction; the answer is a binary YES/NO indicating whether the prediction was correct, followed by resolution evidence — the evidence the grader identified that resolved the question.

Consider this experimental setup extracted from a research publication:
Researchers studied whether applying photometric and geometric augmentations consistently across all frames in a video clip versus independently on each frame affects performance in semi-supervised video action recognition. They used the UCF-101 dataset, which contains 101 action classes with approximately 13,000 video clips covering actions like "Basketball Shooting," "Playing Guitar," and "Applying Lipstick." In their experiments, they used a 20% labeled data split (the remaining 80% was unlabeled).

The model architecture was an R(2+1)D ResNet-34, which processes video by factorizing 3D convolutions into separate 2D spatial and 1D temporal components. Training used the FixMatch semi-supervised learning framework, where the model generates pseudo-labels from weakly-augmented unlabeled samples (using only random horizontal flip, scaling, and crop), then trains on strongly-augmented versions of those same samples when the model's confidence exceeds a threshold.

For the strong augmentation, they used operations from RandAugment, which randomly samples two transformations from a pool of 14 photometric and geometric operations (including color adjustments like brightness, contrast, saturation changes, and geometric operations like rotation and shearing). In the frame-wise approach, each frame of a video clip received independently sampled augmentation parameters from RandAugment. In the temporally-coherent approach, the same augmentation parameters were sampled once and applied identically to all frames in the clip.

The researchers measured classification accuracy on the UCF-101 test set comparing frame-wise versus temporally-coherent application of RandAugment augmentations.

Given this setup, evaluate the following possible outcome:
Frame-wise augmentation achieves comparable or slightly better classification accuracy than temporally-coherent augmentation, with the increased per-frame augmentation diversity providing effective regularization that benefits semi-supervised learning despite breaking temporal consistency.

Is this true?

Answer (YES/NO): NO